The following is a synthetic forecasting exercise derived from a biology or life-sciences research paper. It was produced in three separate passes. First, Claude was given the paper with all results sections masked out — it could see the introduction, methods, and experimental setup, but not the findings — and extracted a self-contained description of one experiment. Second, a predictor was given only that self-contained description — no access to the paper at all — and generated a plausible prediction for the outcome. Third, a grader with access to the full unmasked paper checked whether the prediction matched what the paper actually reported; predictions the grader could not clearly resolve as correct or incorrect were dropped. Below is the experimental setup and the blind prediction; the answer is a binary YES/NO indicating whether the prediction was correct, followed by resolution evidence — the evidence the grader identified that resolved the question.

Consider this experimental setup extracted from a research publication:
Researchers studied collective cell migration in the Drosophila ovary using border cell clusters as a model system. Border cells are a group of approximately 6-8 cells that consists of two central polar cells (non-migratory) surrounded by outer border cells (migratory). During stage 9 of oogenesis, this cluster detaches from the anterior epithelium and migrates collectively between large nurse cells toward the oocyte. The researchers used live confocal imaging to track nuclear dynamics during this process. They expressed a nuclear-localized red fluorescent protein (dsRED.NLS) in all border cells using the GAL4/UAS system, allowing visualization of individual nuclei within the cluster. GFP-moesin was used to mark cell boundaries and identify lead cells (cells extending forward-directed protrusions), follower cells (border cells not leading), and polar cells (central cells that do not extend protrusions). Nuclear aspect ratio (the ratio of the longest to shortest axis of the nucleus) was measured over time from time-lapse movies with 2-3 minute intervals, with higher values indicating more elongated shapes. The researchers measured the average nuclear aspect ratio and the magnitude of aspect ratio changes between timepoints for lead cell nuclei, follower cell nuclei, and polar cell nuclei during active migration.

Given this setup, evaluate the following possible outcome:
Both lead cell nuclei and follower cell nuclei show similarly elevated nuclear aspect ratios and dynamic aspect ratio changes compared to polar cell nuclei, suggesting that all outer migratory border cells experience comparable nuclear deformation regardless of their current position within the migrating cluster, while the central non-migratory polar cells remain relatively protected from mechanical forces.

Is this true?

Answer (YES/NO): NO